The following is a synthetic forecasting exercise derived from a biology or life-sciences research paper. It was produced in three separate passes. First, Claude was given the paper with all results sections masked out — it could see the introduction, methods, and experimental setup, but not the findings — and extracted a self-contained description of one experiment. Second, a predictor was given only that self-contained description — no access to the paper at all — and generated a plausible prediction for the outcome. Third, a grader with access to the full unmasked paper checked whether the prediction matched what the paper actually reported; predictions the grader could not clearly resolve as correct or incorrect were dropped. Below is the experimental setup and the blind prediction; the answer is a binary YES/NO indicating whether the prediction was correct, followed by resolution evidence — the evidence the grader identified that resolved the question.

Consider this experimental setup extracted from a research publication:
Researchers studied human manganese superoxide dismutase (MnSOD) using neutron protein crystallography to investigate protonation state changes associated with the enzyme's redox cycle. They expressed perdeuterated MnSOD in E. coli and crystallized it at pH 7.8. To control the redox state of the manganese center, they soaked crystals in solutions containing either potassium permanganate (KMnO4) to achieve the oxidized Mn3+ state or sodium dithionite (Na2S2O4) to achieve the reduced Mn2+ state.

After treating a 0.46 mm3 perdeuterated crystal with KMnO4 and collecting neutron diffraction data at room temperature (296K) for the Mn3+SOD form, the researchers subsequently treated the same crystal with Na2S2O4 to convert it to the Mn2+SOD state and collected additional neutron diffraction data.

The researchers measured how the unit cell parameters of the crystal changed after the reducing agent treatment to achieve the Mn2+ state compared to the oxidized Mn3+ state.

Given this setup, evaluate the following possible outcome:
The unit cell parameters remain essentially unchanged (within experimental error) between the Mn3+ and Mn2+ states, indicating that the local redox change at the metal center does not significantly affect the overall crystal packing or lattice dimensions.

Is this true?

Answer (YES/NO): NO